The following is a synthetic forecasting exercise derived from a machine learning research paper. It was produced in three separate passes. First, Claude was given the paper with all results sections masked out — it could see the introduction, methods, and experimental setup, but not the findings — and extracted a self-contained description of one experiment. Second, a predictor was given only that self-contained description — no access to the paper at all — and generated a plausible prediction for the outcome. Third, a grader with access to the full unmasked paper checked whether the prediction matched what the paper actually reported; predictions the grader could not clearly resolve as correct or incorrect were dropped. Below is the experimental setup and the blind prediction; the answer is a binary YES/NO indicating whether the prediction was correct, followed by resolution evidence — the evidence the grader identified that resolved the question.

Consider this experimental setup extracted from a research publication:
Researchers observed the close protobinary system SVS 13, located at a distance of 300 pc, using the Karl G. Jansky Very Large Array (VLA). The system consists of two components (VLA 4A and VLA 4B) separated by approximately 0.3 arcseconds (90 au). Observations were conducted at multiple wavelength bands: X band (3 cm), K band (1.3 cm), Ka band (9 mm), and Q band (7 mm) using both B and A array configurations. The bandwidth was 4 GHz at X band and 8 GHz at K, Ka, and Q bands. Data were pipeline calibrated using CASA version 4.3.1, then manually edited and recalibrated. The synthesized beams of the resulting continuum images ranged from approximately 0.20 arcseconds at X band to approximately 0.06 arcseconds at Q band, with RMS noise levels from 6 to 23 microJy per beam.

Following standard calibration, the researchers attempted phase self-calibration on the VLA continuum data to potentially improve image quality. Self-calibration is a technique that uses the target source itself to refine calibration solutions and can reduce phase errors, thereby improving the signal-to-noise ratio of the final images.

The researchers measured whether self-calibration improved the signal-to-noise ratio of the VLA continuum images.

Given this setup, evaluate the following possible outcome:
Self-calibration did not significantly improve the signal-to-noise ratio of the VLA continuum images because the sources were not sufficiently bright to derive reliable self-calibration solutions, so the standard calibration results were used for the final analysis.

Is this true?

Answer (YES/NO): NO